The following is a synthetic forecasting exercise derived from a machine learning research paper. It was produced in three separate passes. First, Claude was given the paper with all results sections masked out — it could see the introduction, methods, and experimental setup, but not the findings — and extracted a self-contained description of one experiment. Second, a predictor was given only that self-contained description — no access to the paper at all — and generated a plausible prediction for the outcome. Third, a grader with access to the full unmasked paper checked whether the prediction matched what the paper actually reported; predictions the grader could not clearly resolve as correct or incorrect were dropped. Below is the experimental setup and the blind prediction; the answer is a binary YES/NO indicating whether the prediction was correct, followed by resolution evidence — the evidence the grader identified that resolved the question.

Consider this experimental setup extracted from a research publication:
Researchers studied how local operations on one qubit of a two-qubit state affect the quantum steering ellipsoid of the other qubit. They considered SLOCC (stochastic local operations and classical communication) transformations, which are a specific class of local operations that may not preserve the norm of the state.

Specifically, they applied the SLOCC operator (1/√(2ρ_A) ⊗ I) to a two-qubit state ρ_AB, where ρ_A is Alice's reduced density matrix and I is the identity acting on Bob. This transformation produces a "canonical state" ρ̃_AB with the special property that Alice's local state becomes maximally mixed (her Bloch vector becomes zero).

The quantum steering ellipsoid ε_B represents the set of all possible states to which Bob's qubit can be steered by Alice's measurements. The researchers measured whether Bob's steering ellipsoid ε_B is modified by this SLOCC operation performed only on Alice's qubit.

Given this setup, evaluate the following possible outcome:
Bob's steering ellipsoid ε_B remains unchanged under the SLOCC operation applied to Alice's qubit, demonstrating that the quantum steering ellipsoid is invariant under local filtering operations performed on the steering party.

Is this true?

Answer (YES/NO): YES